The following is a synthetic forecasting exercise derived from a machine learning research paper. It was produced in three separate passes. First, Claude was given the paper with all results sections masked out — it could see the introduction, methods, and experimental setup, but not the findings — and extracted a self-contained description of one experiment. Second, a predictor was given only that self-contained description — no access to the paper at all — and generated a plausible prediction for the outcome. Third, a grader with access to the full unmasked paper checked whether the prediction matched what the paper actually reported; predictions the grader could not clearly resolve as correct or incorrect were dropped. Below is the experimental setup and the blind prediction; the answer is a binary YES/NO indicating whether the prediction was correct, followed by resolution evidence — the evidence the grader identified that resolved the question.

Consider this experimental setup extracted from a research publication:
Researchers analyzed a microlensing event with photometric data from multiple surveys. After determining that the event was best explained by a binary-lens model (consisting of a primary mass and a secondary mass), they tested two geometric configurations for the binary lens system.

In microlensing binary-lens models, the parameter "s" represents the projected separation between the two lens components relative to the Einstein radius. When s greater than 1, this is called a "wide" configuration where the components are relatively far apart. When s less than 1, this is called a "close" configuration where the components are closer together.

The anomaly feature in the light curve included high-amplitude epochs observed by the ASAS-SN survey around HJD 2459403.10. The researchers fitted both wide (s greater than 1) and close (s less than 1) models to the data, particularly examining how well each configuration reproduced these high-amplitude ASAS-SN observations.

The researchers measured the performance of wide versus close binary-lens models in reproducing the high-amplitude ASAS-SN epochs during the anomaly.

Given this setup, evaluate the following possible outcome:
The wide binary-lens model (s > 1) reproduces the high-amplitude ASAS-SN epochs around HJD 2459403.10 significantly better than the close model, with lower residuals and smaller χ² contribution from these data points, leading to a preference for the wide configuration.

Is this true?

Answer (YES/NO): YES